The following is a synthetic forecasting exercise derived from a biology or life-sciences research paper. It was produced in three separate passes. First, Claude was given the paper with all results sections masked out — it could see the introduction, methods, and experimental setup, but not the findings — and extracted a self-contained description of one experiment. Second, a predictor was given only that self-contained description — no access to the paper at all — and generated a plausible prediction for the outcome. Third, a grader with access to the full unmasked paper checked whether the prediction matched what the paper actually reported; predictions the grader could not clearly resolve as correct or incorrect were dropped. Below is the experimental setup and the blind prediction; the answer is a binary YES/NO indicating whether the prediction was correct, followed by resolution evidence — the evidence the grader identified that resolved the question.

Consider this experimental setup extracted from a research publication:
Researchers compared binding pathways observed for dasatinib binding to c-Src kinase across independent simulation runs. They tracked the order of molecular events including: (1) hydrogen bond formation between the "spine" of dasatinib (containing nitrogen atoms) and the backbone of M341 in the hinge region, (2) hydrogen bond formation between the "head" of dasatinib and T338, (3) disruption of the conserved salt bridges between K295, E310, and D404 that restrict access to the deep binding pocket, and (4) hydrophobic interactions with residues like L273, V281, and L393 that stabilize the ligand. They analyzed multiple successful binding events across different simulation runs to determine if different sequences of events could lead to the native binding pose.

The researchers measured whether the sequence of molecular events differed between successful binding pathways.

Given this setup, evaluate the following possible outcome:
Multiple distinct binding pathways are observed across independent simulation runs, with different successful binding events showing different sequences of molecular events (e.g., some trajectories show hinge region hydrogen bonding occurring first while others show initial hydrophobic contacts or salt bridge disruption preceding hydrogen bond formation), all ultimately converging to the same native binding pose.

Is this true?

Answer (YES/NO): YES